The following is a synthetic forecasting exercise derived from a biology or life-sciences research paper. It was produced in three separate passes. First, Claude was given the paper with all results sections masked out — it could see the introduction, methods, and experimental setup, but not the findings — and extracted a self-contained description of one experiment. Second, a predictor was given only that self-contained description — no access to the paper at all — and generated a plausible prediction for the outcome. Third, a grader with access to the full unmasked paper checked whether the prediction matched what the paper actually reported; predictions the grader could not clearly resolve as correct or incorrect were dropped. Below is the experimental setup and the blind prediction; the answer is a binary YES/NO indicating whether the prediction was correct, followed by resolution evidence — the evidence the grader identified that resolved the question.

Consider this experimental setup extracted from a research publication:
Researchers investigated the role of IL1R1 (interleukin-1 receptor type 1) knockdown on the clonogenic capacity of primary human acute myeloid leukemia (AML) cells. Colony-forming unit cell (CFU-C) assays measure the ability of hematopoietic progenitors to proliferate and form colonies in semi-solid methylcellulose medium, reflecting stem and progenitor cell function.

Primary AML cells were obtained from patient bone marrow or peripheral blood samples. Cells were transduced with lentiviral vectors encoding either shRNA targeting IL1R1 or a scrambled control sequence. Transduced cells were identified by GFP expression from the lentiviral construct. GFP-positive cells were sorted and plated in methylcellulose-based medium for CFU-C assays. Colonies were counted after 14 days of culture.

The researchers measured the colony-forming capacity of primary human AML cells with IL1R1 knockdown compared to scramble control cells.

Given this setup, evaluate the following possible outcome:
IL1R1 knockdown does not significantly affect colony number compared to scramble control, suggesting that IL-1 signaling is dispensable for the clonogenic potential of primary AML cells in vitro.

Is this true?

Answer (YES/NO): NO